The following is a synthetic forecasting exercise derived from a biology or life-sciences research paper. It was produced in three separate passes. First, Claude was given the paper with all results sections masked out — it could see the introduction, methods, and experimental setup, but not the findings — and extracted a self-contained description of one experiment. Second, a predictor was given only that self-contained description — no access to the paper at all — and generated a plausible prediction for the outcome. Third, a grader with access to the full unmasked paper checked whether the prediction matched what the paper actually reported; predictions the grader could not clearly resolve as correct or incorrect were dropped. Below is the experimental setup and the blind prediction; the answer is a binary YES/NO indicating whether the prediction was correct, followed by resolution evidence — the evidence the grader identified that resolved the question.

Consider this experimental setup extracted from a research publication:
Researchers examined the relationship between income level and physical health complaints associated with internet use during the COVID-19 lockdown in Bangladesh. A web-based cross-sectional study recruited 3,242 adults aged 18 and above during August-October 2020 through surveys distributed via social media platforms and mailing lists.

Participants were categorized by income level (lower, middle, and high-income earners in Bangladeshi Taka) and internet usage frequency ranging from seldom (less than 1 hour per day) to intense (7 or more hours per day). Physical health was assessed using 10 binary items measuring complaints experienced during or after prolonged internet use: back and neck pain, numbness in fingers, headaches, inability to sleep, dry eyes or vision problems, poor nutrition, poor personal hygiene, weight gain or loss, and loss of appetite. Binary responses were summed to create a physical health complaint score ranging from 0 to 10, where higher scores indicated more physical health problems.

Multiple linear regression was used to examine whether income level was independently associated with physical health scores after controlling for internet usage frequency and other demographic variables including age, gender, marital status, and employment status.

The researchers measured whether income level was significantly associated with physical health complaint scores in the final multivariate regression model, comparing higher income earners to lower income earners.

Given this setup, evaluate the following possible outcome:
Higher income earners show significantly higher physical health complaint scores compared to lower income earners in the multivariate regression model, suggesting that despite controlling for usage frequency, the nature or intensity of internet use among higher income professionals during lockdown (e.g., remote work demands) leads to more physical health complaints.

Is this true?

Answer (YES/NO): YES